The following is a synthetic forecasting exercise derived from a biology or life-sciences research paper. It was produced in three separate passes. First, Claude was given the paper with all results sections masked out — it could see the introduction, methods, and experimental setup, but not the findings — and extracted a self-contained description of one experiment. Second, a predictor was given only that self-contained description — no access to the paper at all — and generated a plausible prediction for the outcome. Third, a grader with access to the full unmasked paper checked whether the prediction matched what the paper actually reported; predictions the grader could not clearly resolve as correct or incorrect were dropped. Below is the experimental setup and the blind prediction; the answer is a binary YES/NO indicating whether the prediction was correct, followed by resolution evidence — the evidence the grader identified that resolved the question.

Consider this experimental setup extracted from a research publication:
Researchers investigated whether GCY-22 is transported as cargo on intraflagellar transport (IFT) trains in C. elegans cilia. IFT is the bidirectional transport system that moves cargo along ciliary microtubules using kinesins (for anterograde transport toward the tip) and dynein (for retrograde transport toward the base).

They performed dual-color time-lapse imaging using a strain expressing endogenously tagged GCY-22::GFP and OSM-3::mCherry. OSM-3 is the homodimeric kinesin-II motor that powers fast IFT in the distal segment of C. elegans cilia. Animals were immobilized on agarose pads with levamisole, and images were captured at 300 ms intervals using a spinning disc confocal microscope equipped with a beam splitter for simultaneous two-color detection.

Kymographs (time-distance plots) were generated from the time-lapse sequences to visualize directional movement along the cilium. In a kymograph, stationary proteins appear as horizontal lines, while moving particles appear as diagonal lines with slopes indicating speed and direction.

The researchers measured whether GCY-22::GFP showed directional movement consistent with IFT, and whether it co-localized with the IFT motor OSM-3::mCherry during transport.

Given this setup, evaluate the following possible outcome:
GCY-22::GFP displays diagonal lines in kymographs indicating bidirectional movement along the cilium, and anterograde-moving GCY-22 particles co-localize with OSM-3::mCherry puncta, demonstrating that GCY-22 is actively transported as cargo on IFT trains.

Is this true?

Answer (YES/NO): YES